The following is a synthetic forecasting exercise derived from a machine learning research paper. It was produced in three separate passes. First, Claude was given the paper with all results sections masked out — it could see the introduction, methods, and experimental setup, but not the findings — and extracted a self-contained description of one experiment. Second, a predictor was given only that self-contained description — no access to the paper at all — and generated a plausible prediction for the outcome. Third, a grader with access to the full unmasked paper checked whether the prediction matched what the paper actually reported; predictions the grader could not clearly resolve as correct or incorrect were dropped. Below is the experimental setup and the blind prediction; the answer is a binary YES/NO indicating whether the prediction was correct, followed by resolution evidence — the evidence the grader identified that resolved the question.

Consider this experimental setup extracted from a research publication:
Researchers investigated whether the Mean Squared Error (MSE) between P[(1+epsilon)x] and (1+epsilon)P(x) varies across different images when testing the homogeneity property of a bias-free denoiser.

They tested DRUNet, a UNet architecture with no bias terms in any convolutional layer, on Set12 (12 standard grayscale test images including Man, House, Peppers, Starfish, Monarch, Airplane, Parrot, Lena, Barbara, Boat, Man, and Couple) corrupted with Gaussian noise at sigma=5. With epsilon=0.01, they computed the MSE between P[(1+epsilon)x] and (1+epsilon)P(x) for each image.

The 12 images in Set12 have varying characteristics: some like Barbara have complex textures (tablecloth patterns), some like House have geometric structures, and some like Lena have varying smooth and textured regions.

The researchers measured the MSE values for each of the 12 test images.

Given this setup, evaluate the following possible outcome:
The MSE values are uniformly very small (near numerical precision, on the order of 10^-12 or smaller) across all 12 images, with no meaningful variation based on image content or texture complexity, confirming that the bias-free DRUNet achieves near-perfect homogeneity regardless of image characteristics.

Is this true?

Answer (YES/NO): NO